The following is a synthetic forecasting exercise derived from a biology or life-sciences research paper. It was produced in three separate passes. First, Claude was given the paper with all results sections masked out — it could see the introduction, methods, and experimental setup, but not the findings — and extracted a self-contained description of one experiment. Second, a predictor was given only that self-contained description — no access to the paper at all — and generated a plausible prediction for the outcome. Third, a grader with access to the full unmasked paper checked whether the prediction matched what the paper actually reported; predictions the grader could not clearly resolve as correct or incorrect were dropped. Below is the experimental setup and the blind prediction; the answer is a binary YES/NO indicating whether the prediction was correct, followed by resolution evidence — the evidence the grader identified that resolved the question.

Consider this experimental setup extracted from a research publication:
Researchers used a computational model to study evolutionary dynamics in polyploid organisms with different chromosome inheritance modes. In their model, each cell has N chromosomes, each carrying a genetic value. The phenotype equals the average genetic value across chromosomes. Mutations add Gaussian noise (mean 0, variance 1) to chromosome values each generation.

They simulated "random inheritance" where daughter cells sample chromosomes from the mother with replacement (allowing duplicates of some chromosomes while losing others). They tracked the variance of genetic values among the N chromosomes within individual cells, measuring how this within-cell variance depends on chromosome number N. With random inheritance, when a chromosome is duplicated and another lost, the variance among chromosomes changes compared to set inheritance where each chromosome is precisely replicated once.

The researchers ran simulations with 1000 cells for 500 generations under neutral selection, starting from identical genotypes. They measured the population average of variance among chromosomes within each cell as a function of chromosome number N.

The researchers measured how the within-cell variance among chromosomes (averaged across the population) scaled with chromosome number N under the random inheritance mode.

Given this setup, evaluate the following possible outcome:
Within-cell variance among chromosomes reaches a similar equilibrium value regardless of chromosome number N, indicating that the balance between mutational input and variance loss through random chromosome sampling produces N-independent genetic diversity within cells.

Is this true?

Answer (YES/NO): NO